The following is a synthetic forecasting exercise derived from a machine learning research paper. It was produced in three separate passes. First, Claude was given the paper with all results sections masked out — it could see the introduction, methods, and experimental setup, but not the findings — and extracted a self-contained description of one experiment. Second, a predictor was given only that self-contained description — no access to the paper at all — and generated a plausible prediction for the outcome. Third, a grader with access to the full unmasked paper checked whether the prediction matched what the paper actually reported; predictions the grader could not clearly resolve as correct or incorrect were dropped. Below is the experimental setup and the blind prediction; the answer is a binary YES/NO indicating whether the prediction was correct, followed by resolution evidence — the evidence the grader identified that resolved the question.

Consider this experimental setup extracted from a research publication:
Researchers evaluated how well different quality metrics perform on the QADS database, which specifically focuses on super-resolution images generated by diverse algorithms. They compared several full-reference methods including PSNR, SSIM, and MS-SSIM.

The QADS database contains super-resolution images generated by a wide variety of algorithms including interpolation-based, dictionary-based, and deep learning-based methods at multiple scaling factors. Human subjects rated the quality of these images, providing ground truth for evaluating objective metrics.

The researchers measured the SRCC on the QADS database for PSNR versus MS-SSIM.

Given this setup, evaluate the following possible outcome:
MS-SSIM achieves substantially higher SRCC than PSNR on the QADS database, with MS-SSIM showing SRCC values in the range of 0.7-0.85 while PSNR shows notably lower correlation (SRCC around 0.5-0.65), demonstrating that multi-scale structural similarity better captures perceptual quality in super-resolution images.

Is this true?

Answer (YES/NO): NO